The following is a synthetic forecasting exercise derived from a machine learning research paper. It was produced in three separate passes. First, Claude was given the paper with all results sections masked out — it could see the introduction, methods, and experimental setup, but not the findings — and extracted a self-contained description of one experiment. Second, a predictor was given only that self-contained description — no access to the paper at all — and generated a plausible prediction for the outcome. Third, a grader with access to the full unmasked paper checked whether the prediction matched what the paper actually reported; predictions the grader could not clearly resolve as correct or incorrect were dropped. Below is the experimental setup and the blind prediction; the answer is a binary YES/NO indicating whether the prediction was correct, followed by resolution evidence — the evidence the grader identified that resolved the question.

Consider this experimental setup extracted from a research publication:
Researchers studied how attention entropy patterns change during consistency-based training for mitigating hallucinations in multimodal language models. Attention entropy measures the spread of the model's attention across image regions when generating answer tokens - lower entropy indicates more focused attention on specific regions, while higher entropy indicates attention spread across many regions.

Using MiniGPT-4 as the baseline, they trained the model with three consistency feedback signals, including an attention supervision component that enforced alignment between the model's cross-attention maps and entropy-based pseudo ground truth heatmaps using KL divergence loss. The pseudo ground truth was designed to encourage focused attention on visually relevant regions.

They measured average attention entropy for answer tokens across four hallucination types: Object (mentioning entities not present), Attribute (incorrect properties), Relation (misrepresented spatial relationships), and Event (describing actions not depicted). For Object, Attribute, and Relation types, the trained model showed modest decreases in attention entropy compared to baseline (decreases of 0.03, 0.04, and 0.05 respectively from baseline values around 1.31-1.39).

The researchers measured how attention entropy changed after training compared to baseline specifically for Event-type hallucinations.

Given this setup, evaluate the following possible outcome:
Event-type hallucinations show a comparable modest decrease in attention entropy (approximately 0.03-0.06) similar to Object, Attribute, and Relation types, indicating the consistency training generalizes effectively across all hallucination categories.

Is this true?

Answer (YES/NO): NO